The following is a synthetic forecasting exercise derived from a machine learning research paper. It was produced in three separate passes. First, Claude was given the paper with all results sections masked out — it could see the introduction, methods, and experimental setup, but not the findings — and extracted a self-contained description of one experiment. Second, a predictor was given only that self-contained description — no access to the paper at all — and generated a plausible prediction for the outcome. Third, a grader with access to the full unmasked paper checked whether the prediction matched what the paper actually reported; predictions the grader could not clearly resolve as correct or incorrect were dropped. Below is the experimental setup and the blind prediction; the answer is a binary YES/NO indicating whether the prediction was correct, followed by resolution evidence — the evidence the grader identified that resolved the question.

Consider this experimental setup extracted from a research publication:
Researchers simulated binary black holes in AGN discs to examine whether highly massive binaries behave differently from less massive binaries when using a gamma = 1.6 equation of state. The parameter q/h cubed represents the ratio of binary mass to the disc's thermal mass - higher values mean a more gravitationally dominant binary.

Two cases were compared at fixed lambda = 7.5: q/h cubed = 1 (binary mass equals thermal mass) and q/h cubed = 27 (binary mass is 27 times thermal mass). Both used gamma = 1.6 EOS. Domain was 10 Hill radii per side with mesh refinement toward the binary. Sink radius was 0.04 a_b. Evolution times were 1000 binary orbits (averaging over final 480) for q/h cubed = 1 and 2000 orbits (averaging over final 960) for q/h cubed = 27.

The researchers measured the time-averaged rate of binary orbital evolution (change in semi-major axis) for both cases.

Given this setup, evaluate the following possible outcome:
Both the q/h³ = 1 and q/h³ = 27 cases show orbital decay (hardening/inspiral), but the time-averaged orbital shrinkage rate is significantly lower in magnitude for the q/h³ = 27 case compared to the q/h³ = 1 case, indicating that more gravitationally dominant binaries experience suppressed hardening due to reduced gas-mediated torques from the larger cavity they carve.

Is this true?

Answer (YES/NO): YES